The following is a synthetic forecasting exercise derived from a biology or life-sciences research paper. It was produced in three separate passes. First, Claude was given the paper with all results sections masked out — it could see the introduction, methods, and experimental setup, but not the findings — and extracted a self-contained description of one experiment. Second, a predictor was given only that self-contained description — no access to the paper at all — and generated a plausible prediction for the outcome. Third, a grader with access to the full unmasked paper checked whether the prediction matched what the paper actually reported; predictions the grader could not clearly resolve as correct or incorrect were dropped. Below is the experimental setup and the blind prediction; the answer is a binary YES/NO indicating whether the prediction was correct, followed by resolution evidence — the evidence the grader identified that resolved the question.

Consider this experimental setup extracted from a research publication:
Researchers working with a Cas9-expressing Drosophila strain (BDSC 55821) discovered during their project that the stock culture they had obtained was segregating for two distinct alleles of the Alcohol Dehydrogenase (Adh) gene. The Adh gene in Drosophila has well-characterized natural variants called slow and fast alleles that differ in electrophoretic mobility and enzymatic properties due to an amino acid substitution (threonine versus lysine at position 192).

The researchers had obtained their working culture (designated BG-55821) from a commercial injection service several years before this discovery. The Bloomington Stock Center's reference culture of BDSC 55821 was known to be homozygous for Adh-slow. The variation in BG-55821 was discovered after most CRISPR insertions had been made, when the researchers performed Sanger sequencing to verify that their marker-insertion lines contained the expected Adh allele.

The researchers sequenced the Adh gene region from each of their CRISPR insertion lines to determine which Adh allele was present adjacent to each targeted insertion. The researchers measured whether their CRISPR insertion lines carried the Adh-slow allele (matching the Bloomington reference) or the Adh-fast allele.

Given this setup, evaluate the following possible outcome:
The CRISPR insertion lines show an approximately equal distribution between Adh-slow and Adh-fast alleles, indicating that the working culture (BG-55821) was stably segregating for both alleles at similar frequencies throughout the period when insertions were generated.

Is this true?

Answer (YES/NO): NO